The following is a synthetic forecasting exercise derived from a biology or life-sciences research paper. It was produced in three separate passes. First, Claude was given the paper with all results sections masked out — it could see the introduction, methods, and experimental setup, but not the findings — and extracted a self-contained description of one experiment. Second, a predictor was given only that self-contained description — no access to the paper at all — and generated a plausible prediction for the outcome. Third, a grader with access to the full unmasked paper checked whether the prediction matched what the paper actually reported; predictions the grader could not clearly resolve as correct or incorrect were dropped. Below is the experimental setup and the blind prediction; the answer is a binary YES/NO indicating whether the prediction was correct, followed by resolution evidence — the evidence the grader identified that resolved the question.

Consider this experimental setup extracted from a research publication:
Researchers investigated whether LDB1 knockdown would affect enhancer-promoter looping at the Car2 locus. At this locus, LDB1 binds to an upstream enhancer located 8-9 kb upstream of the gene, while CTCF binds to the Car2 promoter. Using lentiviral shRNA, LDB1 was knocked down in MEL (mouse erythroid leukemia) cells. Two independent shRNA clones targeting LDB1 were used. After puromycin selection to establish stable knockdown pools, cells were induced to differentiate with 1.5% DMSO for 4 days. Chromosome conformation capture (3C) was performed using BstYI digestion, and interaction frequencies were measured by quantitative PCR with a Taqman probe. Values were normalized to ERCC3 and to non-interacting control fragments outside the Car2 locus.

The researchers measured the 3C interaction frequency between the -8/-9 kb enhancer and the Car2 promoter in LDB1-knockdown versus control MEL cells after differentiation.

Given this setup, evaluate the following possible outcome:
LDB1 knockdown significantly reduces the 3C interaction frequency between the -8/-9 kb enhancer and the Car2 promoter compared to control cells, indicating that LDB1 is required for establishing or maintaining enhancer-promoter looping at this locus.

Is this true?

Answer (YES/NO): YES